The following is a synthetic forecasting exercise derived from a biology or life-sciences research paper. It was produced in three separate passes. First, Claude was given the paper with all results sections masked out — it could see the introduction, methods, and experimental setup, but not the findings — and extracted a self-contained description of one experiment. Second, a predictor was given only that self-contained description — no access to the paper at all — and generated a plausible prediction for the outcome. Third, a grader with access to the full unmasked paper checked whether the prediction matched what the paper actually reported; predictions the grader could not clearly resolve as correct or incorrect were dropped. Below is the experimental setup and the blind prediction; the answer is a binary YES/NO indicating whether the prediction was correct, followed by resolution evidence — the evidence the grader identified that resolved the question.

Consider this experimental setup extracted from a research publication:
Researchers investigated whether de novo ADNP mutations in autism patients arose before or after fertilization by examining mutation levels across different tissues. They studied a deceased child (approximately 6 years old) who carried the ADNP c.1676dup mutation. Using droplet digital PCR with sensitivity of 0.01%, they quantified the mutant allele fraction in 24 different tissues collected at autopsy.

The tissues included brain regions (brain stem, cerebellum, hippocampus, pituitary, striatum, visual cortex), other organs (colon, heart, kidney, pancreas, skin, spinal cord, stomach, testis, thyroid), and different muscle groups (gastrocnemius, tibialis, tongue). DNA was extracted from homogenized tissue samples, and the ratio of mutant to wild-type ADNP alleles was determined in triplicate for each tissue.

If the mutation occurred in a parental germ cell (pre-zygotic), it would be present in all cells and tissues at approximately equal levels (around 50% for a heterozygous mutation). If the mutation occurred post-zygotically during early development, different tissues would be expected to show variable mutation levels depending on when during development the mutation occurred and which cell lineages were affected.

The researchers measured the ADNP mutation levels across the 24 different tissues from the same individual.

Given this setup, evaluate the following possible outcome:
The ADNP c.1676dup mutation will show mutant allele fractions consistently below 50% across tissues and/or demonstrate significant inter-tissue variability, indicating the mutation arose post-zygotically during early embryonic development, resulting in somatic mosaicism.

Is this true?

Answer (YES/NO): YES